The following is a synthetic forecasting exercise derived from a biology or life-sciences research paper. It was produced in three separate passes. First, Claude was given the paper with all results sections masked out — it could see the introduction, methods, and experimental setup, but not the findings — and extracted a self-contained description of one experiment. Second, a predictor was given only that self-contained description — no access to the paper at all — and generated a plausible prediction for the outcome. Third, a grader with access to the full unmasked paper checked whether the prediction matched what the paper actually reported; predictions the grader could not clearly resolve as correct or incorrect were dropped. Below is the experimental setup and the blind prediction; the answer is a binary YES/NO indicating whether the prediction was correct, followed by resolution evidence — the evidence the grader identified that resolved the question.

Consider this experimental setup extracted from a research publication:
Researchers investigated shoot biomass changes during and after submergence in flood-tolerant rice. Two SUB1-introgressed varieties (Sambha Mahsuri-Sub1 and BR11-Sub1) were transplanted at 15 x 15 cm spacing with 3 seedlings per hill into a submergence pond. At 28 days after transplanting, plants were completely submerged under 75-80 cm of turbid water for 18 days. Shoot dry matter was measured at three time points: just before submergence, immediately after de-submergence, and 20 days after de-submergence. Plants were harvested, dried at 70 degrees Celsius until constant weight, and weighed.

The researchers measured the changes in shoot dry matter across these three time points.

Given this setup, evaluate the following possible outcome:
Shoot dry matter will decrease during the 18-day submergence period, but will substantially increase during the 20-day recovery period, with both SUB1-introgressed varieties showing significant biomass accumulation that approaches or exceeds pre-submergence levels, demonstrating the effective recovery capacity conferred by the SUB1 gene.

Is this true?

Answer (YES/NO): YES